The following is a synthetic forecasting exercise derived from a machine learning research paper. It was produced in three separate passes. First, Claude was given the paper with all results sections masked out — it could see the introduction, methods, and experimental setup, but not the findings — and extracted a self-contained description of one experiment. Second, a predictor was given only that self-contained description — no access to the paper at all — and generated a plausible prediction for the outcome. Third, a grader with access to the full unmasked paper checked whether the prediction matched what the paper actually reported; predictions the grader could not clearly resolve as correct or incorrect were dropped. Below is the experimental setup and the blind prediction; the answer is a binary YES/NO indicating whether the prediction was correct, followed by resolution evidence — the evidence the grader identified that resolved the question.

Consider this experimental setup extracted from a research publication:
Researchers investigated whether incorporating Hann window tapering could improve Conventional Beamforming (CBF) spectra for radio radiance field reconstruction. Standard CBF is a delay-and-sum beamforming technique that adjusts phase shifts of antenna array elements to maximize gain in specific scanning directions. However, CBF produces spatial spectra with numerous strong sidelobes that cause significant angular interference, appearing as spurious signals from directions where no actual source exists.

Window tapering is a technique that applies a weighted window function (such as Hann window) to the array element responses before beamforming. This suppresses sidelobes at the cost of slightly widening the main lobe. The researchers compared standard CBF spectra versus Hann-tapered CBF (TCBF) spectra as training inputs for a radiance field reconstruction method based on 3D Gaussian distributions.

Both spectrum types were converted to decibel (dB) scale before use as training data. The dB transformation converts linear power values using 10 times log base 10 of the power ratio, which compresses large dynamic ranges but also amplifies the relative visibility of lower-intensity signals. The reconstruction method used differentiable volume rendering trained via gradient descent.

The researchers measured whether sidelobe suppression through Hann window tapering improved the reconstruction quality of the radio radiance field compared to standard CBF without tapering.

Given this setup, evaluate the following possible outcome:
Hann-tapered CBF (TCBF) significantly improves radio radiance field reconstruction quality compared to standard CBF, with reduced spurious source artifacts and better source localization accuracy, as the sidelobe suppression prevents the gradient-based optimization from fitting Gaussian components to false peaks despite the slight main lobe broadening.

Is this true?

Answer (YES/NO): NO